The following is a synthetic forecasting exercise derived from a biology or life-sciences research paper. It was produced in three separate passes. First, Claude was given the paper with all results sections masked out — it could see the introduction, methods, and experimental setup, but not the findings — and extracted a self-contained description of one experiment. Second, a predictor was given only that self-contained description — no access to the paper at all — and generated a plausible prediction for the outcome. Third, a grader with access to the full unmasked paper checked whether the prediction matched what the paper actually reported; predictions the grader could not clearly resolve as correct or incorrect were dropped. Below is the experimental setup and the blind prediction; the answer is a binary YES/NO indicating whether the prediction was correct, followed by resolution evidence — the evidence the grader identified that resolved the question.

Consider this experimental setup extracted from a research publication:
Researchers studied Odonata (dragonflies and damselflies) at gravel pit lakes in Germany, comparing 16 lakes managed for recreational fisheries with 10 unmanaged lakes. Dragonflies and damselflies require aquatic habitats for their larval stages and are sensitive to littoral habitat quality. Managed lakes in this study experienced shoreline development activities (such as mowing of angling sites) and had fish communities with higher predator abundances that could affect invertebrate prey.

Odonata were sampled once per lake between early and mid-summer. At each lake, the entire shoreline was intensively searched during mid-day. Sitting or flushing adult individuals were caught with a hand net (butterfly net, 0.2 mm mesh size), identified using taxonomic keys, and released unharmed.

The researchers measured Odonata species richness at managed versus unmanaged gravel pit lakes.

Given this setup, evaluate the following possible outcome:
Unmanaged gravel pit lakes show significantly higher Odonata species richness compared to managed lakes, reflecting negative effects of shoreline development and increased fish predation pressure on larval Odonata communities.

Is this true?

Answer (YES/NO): NO